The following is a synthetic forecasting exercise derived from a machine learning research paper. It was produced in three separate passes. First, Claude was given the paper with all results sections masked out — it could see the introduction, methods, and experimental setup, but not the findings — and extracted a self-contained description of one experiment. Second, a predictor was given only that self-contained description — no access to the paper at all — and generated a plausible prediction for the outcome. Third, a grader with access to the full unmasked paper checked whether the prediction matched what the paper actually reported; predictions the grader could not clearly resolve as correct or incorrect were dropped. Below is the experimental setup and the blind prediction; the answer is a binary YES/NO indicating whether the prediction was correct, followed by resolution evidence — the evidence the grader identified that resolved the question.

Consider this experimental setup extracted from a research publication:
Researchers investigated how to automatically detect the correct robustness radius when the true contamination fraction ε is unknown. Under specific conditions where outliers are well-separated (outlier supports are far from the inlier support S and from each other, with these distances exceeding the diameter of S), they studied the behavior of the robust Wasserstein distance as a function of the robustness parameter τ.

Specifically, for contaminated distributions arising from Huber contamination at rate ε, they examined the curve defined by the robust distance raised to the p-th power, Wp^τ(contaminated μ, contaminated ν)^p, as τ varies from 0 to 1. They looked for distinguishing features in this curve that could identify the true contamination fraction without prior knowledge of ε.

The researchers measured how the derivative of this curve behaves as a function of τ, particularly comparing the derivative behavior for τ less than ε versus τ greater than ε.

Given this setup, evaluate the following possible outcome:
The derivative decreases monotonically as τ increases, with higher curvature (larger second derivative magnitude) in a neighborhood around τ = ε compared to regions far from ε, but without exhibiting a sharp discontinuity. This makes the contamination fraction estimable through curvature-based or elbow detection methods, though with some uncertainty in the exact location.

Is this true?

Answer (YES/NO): NO